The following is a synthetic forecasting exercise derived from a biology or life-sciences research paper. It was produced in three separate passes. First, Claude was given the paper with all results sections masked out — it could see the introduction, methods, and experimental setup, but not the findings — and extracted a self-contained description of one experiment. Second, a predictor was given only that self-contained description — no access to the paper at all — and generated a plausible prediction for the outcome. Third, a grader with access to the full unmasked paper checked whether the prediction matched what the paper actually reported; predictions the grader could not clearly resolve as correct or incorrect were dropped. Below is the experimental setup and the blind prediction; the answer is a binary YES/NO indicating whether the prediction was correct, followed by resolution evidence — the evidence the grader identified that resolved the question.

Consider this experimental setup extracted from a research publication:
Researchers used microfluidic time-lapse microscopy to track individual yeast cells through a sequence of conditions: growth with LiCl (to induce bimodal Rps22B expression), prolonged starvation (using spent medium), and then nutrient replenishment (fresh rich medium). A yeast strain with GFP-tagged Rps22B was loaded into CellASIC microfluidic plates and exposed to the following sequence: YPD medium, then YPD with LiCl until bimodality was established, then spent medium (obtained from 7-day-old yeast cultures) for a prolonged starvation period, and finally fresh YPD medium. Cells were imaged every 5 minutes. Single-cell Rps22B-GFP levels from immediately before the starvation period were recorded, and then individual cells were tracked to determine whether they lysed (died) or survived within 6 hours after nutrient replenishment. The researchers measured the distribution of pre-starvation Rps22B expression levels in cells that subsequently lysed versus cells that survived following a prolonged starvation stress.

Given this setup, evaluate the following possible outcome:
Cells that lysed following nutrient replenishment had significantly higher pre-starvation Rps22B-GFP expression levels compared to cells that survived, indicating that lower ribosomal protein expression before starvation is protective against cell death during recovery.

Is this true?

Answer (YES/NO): YES